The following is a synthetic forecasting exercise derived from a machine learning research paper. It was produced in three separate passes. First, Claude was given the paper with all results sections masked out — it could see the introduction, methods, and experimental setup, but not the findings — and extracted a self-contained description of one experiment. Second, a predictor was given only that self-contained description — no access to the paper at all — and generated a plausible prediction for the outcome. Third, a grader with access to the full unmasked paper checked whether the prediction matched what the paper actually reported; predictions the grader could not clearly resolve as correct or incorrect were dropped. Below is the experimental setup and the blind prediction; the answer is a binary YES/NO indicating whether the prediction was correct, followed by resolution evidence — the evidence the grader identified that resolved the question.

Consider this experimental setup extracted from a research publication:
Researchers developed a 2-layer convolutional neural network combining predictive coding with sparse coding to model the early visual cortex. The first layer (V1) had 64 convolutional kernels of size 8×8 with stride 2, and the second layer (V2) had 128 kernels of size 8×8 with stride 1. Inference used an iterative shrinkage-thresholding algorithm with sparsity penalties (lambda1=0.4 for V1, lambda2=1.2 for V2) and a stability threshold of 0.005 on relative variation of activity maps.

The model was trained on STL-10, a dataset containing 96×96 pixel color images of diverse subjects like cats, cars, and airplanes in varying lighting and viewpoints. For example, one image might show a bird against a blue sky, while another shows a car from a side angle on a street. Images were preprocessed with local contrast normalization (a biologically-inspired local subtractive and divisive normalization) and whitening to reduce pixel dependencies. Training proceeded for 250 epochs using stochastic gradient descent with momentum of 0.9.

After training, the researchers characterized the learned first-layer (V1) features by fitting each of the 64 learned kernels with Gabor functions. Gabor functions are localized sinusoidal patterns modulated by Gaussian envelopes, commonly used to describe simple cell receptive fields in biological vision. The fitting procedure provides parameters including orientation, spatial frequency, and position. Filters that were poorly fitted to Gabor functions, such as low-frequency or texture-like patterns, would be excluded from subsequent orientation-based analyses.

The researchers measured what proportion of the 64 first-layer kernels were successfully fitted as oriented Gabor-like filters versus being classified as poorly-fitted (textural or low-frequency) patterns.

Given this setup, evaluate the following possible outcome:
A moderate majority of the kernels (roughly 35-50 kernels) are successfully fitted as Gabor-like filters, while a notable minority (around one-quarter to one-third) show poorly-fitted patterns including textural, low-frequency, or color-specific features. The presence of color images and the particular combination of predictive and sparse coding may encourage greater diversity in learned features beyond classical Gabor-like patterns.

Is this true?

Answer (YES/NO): NO